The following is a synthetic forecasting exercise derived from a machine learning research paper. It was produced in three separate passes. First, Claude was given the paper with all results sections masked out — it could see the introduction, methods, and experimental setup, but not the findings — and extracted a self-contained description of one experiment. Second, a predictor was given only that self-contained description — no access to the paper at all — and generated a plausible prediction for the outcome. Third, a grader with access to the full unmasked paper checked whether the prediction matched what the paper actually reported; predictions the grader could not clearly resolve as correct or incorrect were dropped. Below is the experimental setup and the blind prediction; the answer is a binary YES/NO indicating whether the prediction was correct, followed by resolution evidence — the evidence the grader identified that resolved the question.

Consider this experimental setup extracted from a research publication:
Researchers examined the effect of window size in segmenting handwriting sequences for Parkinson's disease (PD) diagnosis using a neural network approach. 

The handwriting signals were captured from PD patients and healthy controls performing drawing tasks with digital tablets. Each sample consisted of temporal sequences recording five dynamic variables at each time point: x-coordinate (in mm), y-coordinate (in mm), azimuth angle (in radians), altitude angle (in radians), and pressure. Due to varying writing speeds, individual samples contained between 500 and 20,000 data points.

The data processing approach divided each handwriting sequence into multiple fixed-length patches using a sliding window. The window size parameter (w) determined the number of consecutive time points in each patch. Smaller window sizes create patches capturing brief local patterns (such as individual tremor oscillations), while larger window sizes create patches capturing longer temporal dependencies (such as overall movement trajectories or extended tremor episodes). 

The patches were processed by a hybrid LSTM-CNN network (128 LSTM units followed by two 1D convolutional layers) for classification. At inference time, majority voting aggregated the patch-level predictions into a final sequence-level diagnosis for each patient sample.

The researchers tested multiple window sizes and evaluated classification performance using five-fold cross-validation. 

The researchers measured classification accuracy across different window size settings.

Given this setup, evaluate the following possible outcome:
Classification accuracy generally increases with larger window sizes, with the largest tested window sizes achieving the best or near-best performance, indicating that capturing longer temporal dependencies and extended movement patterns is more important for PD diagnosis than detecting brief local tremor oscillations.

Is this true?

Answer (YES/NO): NO